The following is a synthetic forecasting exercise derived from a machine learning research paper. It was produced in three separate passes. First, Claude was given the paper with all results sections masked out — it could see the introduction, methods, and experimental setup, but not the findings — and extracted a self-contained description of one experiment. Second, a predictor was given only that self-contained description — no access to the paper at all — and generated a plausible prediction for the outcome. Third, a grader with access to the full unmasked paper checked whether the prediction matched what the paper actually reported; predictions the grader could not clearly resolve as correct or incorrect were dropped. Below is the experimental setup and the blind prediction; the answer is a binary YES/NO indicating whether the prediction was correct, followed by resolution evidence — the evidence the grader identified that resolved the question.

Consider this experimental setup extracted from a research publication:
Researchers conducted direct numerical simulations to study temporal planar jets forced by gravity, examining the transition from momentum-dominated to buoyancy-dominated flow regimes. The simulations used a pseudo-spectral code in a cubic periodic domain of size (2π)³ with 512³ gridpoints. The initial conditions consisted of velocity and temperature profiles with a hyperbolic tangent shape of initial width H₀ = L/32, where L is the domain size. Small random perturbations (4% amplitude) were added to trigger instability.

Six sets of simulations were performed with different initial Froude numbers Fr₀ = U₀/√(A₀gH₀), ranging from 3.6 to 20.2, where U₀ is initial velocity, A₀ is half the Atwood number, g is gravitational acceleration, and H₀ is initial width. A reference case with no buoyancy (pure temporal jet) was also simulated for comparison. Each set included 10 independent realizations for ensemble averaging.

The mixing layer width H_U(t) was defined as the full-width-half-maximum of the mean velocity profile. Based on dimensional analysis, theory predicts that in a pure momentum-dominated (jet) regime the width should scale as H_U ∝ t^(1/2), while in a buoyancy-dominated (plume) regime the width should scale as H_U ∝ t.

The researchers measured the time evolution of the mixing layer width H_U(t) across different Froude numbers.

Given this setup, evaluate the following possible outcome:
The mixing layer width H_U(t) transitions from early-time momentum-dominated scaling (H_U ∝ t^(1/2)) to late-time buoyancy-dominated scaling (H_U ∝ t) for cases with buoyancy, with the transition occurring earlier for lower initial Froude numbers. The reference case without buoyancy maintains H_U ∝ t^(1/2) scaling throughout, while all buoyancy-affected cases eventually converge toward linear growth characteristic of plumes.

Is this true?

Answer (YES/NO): NO